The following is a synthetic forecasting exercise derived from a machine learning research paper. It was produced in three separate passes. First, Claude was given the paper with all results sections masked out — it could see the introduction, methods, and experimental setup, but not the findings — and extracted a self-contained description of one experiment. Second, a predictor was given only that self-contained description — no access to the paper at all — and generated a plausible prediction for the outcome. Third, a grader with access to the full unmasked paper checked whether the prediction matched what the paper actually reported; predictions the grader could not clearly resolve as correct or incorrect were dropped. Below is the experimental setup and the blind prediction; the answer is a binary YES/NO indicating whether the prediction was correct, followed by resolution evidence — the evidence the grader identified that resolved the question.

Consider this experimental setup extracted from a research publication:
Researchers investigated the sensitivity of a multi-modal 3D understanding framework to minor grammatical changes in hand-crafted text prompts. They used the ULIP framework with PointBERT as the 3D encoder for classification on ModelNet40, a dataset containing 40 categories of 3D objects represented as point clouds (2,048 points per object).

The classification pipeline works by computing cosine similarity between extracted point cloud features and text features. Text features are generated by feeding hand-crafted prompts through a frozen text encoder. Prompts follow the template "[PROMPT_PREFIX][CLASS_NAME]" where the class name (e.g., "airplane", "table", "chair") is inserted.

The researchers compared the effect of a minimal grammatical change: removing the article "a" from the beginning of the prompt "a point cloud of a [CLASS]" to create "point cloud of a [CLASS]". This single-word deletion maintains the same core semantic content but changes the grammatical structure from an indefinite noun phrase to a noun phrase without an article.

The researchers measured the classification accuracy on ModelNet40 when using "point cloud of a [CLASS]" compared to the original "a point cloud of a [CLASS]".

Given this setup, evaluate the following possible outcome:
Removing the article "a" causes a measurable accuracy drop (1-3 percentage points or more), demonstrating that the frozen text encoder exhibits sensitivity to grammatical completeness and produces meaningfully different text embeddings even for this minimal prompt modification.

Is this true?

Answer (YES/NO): YES